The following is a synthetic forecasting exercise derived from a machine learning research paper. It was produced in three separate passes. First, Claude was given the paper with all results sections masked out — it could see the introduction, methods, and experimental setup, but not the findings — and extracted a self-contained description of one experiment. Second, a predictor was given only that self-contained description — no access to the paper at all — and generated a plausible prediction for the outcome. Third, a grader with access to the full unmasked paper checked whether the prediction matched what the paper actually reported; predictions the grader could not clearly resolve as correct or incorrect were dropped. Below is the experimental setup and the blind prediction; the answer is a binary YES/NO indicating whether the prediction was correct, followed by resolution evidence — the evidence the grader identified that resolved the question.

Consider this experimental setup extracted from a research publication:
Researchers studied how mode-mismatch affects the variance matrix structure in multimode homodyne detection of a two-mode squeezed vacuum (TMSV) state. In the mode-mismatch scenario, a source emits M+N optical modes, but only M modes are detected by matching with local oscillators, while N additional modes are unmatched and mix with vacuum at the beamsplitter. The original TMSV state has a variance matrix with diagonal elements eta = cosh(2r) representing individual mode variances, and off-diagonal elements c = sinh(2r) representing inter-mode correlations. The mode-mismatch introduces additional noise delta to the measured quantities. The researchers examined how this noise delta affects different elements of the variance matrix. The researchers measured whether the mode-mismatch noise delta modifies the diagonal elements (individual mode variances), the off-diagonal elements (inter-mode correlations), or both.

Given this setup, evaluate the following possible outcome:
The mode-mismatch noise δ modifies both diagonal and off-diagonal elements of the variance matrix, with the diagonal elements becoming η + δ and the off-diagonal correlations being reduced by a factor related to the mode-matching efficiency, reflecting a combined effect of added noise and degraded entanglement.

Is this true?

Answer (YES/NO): NO